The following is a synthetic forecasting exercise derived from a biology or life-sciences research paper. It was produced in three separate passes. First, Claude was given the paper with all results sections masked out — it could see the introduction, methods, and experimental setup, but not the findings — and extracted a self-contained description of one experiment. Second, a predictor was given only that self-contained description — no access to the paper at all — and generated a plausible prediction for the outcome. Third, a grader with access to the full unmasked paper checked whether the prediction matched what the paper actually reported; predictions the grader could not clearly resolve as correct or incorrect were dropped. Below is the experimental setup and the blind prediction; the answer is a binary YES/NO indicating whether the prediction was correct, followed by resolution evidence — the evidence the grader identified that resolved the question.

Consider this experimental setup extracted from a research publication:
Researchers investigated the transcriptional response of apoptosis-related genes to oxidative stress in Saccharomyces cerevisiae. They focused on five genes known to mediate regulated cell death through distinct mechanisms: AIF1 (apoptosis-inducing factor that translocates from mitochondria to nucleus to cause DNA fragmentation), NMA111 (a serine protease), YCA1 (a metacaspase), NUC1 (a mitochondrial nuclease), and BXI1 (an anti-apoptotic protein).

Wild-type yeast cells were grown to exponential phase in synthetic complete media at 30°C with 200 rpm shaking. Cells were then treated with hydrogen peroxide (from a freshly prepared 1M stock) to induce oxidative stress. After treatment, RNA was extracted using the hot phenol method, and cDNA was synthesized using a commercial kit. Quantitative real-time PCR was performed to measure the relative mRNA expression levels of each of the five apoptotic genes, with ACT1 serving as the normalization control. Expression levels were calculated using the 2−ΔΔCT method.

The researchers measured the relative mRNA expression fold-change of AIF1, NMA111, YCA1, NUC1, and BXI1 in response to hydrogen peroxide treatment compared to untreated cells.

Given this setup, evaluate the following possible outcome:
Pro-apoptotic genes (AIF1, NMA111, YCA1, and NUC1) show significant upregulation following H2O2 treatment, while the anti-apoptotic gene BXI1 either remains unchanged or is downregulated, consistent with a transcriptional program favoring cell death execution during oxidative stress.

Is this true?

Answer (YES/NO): NO